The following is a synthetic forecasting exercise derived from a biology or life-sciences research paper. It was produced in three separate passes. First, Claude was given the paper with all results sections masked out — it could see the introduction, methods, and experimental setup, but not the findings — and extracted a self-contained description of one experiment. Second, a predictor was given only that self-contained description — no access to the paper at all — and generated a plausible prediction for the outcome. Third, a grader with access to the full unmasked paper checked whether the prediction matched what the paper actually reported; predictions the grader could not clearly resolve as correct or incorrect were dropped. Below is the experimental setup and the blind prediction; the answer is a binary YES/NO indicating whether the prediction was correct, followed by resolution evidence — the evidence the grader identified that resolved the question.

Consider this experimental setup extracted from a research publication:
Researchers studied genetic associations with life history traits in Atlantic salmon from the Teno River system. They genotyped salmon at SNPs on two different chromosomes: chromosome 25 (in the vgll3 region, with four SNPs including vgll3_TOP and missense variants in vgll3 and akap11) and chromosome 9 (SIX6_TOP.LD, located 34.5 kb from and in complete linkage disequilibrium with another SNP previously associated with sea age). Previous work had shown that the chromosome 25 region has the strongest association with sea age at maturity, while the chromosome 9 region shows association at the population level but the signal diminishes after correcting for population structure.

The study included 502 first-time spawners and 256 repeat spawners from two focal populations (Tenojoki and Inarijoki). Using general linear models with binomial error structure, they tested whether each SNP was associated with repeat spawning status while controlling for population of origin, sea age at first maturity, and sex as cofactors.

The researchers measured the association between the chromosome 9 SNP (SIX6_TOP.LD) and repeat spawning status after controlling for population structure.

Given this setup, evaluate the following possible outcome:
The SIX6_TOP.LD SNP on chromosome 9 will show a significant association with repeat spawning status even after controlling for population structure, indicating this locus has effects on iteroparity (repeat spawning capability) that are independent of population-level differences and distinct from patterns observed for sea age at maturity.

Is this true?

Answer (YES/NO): NO